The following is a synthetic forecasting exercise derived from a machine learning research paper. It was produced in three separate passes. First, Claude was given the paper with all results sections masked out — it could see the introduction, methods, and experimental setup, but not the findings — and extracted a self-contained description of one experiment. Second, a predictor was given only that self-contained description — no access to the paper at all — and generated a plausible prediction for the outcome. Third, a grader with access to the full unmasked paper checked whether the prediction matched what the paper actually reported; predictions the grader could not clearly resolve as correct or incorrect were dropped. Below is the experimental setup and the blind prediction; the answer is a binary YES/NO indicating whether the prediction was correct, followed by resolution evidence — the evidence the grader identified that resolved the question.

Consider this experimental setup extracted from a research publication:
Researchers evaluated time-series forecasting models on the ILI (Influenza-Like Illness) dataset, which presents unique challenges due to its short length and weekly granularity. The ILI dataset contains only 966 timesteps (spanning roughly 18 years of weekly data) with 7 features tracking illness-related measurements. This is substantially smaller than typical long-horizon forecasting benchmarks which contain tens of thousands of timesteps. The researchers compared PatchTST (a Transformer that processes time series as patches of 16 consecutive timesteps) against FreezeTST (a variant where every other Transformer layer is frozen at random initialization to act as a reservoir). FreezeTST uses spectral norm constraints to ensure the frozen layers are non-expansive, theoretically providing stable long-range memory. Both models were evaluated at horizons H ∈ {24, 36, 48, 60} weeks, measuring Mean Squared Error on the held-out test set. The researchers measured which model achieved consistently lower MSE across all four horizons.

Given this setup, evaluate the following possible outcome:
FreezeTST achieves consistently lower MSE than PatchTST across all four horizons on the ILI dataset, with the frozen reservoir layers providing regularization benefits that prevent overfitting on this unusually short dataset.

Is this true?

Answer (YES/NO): NO